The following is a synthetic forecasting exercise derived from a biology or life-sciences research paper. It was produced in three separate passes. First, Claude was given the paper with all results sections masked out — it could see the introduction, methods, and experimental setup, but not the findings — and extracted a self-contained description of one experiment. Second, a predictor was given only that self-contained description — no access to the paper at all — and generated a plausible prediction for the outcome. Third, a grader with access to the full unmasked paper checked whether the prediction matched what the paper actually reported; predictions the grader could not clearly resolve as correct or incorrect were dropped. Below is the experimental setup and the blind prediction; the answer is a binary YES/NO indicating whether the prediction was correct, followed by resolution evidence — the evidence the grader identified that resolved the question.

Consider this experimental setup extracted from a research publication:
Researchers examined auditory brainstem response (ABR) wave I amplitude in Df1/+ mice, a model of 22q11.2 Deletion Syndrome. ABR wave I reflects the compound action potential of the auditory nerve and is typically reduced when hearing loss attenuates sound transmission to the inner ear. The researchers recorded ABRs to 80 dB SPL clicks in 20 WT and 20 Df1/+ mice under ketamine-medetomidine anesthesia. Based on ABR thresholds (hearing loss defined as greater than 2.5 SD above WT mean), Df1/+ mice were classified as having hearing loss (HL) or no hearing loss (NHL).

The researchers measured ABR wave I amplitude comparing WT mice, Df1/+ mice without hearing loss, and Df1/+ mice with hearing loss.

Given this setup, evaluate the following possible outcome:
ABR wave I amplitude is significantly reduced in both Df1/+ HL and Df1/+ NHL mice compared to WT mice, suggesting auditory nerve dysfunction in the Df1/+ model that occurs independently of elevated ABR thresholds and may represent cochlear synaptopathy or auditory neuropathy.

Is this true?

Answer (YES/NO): NO